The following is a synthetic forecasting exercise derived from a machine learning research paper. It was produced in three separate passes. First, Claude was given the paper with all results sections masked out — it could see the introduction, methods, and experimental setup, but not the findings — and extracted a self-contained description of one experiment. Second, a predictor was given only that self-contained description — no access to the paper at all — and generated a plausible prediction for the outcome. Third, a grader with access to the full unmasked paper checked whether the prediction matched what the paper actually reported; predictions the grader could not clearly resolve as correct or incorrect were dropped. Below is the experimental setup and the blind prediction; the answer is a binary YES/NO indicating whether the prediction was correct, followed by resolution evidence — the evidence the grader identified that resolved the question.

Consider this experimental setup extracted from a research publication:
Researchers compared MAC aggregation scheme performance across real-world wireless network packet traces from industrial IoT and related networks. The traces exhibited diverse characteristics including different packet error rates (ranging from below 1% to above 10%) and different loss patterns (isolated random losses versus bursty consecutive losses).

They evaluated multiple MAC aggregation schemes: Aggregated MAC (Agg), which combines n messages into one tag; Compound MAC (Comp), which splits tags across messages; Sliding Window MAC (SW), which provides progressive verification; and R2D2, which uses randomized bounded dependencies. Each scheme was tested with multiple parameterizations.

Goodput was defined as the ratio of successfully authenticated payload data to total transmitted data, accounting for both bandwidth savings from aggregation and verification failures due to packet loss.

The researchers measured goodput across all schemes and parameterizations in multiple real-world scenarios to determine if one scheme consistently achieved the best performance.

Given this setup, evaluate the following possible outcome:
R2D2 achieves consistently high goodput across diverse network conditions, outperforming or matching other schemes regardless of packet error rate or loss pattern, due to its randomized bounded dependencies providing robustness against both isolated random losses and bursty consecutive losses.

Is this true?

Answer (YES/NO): NO